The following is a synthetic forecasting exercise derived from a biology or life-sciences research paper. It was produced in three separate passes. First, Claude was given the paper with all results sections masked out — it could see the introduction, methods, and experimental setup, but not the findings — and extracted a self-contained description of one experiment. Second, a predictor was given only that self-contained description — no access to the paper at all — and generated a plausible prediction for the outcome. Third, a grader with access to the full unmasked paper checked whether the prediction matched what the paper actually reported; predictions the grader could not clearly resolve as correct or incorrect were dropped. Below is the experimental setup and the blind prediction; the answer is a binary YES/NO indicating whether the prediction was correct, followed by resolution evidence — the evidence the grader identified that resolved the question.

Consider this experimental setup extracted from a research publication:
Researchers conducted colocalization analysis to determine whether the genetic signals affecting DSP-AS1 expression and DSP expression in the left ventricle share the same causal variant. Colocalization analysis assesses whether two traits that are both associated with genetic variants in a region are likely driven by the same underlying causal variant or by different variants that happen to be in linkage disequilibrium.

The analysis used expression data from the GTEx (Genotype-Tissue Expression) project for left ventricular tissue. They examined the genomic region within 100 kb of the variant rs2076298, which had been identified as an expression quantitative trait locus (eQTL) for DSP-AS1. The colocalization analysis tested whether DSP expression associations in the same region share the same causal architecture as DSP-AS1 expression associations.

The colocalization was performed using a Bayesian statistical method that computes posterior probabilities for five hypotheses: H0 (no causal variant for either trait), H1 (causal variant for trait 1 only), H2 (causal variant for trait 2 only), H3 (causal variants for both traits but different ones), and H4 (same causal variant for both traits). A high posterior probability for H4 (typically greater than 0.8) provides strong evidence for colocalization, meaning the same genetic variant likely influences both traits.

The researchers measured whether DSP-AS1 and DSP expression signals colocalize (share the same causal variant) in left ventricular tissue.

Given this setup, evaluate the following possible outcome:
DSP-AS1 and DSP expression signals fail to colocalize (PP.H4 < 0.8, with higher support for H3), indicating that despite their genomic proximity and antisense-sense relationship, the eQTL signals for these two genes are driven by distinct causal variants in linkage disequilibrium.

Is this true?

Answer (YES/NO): NO